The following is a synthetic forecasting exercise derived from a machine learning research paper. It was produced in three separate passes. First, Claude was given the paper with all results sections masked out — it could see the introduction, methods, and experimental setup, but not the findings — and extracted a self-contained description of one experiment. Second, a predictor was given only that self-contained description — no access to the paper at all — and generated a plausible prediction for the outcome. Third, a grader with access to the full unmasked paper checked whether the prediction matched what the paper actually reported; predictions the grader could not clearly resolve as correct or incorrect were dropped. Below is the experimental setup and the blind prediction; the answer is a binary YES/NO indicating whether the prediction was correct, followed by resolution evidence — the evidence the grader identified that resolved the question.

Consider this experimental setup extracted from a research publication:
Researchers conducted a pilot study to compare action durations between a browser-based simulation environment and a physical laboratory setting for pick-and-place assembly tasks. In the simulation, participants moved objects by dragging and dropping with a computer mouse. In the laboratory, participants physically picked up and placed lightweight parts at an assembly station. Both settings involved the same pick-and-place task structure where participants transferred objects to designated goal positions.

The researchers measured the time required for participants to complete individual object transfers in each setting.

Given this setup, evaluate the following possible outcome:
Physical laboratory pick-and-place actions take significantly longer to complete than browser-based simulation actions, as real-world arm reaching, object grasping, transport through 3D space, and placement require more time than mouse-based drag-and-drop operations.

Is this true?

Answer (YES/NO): YES